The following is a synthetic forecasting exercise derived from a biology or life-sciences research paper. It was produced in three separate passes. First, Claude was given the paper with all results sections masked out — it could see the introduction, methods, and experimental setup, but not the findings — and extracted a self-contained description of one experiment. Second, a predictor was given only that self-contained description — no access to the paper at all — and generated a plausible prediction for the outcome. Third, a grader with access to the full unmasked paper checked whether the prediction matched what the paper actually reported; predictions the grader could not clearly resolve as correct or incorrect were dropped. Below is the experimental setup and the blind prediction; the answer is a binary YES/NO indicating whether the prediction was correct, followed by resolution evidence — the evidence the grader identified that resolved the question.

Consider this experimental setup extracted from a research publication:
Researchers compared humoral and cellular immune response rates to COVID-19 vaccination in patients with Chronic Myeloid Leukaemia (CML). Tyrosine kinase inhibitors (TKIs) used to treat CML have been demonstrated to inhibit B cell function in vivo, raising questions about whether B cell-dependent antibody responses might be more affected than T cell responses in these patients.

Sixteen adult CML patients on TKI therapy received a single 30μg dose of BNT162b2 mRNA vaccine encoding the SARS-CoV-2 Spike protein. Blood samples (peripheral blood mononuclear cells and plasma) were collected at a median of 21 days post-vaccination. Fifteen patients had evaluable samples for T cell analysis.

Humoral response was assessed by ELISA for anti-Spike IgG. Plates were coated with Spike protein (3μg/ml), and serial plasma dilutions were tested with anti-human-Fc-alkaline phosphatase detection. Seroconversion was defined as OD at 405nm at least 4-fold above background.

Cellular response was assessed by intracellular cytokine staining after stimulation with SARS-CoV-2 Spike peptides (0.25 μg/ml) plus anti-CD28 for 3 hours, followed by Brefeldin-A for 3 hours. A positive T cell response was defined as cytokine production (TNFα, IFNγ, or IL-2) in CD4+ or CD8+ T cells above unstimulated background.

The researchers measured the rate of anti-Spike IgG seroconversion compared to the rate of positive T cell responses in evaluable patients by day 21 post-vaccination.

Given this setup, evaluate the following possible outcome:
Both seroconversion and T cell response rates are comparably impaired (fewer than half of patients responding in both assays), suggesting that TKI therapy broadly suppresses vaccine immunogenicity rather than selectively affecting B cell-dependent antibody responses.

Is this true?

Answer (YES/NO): NO